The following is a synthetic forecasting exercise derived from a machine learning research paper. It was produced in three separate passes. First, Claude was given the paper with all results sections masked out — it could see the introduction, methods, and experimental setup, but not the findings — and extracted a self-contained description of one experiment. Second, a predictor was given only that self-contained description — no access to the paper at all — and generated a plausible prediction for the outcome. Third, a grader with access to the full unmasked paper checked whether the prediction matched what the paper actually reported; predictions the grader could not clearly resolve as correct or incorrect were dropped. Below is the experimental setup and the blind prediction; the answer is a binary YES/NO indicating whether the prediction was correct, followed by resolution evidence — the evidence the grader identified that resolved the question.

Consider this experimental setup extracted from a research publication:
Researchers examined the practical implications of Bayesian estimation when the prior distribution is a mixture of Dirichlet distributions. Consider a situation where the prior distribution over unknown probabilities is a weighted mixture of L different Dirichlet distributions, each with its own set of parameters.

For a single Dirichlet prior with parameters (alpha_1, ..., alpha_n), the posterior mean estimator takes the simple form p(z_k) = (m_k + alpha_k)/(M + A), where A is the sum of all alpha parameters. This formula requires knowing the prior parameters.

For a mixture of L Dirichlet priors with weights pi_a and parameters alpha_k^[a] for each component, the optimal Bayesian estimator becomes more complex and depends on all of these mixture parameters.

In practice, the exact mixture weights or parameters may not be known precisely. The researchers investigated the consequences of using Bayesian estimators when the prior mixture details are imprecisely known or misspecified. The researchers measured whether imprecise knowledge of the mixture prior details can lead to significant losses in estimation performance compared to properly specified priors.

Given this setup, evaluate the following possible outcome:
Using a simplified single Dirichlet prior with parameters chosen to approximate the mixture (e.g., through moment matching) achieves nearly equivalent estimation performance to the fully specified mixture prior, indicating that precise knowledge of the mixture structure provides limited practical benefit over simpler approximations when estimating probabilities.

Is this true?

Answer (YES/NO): NO